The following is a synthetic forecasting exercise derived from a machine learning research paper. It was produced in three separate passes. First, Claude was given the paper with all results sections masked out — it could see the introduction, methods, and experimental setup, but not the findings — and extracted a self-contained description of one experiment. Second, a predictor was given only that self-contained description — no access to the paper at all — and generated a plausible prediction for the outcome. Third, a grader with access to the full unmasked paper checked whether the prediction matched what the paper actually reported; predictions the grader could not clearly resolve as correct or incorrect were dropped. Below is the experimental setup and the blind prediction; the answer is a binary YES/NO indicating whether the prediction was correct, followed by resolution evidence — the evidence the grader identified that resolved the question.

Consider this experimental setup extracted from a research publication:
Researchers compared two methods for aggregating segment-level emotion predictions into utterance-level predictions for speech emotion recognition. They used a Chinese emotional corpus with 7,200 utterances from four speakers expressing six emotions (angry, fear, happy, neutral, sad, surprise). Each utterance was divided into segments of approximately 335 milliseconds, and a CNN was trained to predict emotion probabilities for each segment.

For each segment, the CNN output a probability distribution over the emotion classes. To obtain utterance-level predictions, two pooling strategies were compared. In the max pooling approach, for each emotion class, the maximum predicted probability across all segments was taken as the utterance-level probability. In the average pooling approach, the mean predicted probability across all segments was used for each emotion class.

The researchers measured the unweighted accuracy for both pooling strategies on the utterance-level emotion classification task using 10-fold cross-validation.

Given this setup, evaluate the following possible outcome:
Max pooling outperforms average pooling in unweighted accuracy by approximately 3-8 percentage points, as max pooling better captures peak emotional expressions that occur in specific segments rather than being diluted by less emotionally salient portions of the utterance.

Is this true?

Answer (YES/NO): NO